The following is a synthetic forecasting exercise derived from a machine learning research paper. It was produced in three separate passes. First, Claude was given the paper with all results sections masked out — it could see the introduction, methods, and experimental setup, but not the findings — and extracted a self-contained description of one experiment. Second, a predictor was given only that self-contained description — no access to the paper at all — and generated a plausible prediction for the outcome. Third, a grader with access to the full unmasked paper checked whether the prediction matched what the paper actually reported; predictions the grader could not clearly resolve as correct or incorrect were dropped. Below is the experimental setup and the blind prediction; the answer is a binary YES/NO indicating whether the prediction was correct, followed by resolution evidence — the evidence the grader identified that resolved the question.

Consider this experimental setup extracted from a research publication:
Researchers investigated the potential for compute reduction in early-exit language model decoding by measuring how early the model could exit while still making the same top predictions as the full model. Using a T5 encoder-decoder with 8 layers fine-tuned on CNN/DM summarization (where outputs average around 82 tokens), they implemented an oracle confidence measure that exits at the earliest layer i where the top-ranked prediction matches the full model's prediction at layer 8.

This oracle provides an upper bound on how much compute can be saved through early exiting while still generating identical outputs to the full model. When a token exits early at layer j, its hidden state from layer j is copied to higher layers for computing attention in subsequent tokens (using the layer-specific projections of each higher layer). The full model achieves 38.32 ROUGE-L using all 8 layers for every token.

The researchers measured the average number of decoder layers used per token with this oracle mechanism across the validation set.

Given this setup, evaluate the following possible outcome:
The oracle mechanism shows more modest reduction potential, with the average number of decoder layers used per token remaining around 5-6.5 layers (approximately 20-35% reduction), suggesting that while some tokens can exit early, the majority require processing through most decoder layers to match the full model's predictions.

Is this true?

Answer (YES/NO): NO